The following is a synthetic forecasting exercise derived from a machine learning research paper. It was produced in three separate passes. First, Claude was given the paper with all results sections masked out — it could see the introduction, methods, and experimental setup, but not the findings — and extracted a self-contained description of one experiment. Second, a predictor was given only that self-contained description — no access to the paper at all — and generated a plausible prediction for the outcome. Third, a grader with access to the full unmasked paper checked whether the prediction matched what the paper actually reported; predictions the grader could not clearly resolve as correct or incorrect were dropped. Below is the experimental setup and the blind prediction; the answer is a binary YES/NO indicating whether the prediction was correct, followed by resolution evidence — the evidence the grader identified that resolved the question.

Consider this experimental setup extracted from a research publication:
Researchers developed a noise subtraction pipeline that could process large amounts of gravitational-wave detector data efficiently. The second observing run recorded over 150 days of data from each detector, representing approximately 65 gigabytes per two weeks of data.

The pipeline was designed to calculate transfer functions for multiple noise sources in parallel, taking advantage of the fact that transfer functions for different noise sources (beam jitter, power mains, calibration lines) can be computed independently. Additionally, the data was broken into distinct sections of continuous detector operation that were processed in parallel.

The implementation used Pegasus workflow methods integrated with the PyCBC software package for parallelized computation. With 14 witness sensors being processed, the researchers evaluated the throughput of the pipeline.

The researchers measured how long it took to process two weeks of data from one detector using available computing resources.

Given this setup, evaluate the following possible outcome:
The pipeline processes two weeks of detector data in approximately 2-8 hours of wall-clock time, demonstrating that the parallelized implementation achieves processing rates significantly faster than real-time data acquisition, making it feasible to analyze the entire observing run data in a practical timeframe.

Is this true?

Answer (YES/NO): YES